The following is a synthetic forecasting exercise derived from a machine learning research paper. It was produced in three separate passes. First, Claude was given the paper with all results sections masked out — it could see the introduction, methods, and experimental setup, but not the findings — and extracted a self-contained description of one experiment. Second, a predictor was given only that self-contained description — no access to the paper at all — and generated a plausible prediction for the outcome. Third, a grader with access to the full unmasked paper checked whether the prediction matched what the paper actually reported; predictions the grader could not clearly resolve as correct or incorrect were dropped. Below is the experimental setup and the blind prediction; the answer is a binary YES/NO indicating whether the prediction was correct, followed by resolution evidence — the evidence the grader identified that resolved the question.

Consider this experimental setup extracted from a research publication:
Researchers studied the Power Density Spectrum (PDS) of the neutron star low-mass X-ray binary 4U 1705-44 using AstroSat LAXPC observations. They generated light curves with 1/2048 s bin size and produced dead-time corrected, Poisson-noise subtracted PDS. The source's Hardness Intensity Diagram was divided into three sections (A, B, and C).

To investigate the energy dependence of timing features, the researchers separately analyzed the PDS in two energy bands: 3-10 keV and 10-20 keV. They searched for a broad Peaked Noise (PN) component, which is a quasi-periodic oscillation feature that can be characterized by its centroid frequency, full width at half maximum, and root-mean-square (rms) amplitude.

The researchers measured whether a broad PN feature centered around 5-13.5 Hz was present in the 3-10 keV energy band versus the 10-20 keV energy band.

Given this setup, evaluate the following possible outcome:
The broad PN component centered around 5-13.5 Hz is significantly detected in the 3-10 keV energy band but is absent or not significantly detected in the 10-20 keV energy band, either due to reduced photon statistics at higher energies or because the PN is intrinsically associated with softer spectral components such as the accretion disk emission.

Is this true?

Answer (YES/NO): YES